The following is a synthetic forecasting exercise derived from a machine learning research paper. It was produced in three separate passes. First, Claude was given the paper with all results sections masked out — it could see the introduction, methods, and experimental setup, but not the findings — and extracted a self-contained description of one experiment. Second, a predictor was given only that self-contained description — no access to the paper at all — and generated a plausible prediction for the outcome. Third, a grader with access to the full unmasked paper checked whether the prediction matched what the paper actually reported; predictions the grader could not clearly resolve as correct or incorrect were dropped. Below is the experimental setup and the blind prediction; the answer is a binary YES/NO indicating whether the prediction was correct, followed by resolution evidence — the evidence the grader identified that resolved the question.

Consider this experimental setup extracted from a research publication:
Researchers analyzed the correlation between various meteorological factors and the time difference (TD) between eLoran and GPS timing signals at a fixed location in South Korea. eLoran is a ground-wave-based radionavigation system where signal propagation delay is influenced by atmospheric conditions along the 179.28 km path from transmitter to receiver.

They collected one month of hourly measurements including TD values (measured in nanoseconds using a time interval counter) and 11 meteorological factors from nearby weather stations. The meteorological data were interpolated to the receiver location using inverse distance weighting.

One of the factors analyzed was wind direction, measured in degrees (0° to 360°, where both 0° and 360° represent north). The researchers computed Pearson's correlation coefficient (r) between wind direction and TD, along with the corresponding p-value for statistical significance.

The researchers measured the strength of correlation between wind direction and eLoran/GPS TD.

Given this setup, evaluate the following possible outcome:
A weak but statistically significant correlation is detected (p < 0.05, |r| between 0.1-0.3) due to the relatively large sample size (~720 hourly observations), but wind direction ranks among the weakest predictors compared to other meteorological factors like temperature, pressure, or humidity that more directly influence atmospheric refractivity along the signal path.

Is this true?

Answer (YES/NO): YES